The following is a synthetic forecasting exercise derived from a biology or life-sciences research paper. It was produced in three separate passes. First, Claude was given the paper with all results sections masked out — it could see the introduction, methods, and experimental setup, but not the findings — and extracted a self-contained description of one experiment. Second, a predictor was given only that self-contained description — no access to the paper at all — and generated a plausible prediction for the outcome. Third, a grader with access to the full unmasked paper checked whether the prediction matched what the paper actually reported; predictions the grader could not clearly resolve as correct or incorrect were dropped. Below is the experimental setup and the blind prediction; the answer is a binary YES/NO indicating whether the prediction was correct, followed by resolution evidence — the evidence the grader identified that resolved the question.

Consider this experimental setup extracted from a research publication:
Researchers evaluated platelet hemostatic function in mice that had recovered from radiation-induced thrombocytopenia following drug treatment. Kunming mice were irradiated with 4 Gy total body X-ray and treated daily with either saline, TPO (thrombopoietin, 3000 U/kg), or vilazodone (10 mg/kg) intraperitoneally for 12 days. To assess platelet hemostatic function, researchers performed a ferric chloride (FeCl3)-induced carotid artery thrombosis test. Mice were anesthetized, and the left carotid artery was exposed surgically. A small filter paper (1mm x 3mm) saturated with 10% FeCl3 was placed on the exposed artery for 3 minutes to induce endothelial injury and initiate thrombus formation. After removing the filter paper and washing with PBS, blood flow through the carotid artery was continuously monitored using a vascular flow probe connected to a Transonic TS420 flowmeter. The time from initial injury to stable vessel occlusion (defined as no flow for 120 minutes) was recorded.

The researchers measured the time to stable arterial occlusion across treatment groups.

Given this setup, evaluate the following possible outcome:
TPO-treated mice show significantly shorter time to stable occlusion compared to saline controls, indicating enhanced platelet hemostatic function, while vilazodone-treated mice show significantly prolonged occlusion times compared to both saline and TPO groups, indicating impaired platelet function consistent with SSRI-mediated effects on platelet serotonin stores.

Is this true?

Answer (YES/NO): NO